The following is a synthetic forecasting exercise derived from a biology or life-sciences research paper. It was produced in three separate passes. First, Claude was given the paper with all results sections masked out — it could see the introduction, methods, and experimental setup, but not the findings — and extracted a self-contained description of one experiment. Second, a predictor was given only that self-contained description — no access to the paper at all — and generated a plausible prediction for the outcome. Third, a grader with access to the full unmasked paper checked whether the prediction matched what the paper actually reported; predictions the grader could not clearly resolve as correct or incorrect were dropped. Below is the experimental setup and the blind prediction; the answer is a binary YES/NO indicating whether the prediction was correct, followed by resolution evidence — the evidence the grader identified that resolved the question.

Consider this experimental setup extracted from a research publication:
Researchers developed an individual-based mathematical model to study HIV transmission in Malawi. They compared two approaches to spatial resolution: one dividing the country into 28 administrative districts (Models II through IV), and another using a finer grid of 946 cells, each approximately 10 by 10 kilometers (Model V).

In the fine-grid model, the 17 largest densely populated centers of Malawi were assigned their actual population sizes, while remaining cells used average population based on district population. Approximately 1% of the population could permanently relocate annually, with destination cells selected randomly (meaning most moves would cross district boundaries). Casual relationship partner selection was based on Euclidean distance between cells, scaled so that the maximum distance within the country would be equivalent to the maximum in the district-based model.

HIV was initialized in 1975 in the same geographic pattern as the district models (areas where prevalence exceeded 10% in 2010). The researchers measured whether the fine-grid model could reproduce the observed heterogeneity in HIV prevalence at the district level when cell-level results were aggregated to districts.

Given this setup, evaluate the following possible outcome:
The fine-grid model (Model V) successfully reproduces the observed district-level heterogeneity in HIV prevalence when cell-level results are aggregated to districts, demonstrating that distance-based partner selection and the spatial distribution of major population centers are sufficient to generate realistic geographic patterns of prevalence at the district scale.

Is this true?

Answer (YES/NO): YES